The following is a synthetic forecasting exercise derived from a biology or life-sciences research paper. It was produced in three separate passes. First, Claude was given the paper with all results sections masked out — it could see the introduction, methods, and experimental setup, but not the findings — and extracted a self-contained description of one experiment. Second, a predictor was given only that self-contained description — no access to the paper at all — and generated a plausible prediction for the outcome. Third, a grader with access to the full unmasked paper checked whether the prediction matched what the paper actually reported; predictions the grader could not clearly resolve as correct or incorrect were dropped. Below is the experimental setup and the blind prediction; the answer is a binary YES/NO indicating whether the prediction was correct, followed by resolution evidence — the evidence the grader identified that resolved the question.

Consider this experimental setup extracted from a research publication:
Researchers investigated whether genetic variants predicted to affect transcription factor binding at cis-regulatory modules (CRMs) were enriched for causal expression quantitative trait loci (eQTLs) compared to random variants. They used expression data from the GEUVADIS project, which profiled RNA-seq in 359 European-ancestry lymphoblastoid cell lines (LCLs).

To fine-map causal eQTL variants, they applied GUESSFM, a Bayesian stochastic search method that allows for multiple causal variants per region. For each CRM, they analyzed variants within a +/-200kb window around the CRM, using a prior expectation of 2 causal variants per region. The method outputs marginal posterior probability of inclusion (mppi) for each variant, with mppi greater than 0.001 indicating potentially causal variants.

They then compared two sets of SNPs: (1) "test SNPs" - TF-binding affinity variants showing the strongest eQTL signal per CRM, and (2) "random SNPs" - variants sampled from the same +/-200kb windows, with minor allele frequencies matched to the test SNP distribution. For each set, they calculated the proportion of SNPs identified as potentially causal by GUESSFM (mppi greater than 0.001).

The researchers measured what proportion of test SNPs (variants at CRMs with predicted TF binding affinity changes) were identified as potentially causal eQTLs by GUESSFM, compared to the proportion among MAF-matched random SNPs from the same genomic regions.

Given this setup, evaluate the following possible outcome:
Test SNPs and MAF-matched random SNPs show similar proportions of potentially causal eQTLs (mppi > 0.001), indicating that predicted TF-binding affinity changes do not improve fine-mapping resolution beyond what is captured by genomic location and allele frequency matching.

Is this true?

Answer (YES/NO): NO